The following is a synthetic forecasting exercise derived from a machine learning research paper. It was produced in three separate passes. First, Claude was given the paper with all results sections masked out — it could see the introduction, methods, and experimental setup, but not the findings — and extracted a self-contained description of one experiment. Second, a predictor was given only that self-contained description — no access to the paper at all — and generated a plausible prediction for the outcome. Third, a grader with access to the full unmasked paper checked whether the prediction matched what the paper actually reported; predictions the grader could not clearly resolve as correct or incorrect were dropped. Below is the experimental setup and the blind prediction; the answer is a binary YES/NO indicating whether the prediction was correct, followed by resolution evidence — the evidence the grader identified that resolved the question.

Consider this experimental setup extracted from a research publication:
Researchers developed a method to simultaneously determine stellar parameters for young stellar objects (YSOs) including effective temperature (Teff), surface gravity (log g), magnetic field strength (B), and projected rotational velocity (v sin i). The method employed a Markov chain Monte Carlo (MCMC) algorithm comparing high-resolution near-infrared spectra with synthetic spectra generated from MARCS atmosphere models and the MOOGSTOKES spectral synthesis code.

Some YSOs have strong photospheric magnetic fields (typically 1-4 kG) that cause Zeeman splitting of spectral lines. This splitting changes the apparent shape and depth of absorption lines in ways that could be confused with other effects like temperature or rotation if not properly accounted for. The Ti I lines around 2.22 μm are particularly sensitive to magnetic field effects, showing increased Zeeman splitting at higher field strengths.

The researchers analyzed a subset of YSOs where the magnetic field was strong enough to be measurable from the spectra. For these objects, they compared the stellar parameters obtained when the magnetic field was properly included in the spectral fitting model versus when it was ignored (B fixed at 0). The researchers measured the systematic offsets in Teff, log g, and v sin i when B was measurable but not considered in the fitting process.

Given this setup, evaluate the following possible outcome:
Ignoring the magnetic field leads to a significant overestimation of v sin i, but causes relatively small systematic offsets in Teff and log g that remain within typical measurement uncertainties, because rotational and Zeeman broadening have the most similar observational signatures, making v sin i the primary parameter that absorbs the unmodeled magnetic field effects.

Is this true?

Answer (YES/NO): YES